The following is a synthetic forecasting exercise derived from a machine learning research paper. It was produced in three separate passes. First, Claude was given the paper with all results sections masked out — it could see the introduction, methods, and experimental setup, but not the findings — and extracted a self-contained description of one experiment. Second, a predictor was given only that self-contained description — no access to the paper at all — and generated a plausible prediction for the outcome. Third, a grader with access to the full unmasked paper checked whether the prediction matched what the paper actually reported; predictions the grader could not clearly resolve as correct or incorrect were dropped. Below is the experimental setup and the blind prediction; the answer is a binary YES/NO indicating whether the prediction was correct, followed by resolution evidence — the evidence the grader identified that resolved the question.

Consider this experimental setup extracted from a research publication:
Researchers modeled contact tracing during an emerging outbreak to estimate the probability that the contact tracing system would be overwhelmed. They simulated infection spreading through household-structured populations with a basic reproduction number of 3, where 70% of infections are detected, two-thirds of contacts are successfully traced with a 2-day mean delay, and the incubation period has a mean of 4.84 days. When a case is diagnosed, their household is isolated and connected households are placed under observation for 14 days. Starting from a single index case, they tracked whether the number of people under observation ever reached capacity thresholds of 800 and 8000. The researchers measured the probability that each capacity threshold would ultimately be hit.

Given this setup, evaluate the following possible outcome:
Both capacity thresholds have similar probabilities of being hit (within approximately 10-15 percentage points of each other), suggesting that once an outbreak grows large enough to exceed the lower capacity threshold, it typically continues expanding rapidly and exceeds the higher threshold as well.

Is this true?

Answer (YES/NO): YES